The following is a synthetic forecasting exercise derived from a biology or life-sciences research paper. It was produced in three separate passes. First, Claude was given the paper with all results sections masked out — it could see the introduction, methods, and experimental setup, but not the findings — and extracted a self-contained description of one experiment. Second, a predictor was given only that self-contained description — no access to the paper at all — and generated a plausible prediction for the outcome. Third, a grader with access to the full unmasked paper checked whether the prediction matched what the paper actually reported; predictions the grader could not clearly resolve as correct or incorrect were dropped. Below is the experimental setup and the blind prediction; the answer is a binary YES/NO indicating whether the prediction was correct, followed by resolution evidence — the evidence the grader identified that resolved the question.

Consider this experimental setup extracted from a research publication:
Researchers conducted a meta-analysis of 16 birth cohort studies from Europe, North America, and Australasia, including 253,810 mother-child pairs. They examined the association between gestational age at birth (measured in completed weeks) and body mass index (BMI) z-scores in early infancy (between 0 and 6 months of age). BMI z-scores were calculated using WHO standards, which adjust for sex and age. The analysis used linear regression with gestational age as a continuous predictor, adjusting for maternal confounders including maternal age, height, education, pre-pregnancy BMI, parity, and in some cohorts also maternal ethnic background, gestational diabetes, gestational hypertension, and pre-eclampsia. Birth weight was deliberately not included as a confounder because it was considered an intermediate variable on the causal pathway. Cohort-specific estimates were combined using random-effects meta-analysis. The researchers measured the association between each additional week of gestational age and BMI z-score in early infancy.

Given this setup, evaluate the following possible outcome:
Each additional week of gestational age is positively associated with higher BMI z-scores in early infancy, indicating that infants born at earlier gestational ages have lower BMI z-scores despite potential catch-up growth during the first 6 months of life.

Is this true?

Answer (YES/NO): YES